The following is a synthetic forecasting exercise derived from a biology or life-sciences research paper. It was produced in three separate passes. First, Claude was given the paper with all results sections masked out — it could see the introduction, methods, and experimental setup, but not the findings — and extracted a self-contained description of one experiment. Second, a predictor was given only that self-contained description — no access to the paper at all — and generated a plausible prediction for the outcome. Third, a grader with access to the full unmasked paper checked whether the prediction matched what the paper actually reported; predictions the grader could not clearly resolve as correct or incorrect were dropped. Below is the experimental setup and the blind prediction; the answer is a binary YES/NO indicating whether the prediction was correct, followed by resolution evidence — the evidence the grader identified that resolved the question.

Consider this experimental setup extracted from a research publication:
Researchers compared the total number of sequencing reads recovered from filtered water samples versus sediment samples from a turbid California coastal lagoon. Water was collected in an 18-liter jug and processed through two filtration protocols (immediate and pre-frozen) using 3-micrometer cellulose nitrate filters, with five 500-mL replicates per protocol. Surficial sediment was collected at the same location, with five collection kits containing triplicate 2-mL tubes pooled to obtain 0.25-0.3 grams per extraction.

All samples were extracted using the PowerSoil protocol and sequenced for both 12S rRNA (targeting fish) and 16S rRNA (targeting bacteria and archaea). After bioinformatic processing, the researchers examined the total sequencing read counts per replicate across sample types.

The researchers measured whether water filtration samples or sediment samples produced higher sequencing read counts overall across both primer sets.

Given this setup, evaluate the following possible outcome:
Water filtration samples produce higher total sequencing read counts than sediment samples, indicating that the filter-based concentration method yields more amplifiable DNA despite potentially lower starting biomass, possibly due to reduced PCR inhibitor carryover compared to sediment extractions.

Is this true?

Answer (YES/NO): YES